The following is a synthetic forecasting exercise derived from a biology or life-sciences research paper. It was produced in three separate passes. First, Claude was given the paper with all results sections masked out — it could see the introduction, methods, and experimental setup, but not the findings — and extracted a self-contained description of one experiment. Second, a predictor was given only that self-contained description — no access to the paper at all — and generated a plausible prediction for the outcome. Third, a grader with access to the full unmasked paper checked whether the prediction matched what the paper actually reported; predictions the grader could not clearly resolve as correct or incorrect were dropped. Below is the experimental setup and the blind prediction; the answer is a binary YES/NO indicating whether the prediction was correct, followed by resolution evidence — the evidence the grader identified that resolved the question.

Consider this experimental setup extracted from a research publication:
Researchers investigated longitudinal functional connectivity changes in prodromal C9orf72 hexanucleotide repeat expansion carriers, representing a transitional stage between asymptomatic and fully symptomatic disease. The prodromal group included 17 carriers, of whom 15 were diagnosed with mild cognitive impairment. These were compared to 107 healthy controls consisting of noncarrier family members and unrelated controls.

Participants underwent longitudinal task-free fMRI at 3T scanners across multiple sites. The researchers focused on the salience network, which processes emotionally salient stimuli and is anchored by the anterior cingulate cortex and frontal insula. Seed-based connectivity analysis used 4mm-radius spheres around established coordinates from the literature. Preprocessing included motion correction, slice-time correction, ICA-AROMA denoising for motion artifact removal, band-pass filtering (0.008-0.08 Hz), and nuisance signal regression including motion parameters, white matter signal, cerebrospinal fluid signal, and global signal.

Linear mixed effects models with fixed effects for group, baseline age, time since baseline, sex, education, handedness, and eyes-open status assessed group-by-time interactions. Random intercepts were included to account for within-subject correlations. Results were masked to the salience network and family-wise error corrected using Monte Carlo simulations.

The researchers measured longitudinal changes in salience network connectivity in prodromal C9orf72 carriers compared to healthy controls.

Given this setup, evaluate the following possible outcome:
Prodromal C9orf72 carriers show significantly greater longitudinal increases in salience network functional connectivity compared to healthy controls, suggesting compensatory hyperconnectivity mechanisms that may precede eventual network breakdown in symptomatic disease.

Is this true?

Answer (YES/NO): NO